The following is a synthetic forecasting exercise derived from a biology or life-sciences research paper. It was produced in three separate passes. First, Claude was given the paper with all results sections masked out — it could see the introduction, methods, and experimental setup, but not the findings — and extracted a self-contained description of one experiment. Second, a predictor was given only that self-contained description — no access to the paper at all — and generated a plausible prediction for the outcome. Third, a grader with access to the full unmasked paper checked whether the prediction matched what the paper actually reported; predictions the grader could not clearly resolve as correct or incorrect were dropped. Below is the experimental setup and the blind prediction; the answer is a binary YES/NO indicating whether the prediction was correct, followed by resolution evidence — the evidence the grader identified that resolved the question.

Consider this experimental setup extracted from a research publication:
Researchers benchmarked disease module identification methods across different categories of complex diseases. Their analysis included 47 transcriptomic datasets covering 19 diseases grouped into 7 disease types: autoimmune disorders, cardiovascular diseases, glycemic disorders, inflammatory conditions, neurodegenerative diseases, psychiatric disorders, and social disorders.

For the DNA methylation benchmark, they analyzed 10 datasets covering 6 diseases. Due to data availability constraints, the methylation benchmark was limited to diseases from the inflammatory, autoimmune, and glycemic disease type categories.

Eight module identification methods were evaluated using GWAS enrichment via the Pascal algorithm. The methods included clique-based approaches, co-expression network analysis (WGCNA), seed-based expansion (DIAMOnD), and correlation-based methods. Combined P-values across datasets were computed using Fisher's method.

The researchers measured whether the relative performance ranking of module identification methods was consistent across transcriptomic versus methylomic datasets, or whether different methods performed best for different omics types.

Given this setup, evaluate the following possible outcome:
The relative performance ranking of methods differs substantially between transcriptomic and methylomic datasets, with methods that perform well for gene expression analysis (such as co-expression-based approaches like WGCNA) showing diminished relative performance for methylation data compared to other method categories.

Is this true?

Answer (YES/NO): NO